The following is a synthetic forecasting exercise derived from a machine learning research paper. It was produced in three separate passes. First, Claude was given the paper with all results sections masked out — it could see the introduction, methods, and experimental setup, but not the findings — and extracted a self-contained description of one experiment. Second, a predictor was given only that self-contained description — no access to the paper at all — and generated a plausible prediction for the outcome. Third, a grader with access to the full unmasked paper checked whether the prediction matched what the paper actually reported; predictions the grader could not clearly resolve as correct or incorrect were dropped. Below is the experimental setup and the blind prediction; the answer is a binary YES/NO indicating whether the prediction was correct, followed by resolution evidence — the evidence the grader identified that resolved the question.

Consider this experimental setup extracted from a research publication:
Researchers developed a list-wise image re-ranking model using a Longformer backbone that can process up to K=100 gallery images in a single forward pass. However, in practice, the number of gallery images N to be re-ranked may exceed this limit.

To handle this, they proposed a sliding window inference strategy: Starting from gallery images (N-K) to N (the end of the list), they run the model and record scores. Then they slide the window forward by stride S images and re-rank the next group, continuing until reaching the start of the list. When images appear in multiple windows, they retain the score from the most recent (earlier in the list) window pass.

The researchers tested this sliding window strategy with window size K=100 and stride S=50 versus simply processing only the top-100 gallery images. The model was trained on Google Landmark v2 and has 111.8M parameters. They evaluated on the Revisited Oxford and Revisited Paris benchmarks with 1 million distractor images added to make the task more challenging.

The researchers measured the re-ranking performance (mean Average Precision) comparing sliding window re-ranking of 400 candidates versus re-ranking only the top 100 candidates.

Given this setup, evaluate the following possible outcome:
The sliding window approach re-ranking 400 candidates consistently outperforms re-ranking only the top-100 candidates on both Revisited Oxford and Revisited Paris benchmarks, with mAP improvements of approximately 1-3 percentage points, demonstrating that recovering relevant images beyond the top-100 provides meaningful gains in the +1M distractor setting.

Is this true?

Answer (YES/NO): YES